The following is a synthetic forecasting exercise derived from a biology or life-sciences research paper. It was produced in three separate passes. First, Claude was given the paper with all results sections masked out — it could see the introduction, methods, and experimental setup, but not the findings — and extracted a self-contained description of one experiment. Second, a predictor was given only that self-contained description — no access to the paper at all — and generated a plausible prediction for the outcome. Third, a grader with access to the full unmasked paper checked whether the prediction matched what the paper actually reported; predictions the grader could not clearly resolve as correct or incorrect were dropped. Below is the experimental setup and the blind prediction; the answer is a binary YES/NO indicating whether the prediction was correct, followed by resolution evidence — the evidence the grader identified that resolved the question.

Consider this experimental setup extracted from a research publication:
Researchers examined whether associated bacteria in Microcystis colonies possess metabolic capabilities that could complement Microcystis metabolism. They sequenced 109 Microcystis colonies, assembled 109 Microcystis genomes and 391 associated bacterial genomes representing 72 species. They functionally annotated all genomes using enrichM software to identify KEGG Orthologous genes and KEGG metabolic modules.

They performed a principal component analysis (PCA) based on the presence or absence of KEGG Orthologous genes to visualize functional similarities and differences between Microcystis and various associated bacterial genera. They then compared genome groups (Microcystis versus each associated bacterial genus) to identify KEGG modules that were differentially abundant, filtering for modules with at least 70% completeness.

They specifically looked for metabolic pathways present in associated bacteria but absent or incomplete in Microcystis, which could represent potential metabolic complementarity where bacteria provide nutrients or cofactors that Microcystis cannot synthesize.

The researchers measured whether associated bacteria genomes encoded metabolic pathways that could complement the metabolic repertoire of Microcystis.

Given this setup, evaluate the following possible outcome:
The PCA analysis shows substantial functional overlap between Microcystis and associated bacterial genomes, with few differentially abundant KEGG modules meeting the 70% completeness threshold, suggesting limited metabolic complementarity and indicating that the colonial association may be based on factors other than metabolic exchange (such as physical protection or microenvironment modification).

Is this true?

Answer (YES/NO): NO